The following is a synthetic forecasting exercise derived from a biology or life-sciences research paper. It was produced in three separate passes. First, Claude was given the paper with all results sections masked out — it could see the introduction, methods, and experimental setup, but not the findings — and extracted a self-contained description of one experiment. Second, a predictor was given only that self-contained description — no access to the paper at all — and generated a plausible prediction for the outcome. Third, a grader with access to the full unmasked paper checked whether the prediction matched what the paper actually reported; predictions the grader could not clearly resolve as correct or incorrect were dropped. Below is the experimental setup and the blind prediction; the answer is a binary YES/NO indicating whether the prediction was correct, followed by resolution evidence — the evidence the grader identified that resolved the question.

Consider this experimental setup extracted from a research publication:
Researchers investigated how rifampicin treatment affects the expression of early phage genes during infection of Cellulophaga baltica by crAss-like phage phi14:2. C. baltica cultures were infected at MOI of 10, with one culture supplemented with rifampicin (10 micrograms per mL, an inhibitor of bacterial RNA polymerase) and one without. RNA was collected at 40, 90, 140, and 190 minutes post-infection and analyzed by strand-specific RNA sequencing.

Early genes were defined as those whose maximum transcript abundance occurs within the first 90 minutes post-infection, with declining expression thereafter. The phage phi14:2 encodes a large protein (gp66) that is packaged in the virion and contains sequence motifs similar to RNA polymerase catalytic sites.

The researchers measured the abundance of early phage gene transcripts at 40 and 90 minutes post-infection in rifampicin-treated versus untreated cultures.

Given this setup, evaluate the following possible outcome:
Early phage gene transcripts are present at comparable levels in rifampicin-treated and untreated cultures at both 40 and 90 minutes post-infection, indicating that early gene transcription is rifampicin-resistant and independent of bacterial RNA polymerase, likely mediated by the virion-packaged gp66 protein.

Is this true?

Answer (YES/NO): YES